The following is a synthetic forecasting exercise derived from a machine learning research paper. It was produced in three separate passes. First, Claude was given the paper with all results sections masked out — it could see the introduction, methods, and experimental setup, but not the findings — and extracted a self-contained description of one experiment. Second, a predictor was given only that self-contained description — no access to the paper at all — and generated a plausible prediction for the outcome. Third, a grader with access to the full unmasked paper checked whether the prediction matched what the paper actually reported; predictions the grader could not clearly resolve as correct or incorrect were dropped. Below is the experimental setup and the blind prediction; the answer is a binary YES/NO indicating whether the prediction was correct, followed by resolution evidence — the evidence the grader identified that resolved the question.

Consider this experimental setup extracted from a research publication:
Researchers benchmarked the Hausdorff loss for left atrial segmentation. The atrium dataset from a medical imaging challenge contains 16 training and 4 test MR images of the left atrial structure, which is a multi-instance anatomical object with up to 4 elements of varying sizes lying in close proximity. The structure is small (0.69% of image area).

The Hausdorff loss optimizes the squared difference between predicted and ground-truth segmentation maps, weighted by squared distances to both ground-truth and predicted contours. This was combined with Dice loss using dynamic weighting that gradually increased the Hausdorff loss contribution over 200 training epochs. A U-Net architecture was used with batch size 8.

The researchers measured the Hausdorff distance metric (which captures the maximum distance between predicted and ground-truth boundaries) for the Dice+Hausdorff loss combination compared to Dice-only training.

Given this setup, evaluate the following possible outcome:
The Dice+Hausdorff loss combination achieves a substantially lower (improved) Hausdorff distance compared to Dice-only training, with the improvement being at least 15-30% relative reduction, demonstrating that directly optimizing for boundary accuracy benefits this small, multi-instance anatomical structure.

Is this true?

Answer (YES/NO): NO